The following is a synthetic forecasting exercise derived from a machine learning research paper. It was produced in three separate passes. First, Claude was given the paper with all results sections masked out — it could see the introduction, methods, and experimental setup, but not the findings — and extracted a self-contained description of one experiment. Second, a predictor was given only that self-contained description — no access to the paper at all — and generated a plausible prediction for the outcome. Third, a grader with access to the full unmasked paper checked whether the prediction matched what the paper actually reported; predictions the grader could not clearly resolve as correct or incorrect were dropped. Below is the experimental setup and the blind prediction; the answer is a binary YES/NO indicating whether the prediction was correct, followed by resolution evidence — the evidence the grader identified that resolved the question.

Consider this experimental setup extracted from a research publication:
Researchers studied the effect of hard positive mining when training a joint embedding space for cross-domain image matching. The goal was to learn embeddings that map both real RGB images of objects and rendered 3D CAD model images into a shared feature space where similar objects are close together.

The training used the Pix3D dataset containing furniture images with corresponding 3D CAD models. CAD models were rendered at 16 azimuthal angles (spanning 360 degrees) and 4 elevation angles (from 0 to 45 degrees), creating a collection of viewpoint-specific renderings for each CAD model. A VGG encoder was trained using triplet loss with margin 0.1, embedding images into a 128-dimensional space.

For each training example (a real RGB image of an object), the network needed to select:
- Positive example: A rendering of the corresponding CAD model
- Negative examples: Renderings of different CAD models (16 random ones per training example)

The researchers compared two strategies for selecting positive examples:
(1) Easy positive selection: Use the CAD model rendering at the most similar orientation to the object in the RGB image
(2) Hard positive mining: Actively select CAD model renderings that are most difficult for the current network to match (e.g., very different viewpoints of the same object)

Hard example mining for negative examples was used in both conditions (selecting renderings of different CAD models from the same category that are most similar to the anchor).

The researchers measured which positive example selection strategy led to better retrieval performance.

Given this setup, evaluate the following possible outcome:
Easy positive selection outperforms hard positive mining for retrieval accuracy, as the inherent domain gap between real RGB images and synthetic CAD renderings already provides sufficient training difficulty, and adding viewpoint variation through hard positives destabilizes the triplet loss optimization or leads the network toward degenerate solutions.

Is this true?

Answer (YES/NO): YES